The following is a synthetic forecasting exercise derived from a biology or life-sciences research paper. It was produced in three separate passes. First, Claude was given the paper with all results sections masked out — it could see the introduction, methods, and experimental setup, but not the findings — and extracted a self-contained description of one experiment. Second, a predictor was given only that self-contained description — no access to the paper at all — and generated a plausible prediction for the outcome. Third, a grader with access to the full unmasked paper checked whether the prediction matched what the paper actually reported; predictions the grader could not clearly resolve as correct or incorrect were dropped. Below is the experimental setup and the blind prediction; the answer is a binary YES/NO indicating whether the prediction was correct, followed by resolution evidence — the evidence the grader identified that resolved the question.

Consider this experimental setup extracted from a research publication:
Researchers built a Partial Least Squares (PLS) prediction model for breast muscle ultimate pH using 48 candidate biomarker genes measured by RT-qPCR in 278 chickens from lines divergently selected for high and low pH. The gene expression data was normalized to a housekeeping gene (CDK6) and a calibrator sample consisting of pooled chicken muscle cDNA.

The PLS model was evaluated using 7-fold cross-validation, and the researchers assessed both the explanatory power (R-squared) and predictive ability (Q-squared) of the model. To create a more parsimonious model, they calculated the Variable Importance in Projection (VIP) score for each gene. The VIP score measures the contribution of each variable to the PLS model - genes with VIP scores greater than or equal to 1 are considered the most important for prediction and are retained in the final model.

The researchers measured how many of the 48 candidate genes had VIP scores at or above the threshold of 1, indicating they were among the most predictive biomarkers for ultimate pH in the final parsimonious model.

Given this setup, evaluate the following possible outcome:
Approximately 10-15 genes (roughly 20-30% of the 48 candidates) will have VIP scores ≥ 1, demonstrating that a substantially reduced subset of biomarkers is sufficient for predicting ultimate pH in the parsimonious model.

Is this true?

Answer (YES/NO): NO